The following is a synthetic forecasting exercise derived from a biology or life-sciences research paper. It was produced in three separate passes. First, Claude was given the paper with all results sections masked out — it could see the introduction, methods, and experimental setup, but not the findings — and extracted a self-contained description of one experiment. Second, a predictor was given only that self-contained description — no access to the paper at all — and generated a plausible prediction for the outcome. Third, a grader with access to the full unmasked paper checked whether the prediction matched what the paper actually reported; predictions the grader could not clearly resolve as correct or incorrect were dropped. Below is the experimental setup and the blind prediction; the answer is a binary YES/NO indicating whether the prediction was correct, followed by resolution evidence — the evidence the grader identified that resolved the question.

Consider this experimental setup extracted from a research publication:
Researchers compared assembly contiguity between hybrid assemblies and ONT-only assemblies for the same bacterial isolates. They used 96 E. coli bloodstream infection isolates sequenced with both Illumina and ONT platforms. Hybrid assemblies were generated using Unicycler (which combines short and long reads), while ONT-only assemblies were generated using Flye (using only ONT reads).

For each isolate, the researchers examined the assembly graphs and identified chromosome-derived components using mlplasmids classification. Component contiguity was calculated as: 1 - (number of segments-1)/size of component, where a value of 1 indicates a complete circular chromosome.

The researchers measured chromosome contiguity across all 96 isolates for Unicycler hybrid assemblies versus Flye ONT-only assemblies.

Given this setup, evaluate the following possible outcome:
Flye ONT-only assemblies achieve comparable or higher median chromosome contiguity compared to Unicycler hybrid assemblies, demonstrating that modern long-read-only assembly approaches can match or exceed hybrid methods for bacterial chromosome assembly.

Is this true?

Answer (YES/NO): NO